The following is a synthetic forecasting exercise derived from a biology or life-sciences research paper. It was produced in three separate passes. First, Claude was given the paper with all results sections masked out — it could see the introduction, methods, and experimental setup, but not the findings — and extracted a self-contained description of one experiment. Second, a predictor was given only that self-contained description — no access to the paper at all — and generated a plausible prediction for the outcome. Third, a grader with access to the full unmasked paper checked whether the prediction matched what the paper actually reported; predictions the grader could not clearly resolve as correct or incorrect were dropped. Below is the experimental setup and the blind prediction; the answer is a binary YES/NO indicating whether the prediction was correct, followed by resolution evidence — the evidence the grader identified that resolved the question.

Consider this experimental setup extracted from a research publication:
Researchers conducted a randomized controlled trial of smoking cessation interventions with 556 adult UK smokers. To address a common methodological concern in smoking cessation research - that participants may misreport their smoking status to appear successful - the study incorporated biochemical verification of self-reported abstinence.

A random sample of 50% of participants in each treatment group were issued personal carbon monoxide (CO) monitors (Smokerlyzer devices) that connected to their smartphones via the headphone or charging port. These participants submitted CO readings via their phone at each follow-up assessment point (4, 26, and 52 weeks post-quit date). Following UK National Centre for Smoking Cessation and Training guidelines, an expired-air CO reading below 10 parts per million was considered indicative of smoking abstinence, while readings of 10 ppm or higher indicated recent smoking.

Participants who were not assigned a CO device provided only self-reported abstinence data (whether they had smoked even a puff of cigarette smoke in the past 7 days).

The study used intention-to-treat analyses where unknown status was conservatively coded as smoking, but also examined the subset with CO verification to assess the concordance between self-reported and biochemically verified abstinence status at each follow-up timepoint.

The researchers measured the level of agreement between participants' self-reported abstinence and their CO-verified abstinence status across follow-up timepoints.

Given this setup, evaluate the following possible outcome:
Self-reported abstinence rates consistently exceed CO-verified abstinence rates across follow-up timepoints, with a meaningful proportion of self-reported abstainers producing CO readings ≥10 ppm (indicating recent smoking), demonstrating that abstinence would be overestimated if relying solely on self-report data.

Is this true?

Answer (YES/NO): NO